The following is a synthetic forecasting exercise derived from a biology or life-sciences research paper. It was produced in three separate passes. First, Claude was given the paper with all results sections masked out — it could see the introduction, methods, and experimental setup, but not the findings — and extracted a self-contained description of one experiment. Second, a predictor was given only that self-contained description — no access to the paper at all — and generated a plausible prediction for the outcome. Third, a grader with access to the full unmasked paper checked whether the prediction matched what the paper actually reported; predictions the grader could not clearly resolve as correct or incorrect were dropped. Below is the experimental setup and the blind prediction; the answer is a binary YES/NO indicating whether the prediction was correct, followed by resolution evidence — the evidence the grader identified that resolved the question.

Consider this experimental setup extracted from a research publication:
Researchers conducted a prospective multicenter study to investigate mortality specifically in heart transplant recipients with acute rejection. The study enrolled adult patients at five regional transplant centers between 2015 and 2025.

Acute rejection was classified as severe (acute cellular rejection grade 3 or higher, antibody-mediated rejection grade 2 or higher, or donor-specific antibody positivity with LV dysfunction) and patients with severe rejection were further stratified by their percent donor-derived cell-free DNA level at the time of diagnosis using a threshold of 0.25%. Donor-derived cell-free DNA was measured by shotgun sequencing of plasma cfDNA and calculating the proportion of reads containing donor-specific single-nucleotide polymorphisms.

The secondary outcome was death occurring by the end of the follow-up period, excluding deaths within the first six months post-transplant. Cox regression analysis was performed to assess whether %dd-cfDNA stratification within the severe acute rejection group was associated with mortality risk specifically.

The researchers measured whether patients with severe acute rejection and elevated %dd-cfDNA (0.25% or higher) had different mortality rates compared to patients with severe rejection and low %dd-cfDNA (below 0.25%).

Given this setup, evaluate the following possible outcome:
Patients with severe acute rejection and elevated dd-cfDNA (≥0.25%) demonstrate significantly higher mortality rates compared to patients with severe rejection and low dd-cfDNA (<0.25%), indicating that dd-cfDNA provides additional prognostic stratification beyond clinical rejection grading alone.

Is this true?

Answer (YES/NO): YES